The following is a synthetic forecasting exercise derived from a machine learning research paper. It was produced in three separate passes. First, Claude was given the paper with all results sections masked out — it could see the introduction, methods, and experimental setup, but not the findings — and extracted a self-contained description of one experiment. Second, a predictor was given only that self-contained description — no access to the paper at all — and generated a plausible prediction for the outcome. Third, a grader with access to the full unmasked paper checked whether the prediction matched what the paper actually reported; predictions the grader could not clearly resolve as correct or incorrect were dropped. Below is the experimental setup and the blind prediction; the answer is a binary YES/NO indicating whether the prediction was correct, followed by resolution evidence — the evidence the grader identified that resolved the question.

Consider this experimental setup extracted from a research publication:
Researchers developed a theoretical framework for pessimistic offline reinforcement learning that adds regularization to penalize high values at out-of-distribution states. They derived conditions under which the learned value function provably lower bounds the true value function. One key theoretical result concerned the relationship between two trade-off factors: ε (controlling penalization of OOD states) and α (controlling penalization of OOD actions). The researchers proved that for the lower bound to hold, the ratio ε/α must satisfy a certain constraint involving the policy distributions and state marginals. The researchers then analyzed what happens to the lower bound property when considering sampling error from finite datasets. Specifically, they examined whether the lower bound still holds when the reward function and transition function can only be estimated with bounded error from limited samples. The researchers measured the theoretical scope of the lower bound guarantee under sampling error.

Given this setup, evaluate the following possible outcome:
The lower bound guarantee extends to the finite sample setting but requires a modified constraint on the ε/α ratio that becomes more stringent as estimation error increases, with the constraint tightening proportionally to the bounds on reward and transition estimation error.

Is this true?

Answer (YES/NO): NO